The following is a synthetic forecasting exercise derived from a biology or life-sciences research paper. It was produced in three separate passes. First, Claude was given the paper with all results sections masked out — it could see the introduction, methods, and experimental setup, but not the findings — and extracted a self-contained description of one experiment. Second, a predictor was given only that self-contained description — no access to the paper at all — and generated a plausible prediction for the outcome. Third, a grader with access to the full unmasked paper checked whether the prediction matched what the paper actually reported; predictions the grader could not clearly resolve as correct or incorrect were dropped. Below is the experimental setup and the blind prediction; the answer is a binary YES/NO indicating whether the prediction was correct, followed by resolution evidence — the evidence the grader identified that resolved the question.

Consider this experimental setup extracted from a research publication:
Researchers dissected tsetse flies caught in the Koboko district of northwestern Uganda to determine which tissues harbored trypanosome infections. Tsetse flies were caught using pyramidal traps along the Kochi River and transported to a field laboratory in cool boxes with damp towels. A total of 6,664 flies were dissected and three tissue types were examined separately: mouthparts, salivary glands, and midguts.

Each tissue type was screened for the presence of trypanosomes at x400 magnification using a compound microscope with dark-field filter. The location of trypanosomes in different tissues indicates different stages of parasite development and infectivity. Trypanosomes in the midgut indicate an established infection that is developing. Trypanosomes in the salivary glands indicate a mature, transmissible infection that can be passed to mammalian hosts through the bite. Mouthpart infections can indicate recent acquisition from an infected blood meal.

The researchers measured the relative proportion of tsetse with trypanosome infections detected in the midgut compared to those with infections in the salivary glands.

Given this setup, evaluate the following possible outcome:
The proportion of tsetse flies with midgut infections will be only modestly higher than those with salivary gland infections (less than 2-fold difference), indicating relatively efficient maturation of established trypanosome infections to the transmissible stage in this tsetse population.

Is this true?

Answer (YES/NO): NO